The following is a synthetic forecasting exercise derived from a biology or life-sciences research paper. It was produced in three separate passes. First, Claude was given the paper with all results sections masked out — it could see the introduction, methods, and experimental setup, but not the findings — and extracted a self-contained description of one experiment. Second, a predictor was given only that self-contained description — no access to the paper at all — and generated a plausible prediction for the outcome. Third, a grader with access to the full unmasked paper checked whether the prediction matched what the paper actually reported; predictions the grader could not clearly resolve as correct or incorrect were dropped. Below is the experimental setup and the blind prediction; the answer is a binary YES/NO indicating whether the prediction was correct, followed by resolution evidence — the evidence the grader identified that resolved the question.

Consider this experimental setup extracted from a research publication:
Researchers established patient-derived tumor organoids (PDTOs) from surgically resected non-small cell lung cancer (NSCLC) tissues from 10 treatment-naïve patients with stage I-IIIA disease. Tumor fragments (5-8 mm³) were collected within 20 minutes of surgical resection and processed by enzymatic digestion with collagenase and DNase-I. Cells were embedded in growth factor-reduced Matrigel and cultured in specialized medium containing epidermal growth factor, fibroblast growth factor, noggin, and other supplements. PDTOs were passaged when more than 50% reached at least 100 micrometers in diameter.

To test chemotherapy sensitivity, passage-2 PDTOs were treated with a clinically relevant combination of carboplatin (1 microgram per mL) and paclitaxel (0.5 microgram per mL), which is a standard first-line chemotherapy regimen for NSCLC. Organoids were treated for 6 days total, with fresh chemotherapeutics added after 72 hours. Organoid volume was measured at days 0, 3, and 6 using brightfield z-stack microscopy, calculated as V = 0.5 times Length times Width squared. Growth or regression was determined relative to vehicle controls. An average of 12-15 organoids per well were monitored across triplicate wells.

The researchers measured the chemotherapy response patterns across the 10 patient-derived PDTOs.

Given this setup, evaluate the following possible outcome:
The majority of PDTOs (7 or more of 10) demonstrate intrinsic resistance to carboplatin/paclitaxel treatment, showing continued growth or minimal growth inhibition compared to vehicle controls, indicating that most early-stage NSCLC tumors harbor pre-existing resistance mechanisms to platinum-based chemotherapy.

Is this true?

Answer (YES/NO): NO